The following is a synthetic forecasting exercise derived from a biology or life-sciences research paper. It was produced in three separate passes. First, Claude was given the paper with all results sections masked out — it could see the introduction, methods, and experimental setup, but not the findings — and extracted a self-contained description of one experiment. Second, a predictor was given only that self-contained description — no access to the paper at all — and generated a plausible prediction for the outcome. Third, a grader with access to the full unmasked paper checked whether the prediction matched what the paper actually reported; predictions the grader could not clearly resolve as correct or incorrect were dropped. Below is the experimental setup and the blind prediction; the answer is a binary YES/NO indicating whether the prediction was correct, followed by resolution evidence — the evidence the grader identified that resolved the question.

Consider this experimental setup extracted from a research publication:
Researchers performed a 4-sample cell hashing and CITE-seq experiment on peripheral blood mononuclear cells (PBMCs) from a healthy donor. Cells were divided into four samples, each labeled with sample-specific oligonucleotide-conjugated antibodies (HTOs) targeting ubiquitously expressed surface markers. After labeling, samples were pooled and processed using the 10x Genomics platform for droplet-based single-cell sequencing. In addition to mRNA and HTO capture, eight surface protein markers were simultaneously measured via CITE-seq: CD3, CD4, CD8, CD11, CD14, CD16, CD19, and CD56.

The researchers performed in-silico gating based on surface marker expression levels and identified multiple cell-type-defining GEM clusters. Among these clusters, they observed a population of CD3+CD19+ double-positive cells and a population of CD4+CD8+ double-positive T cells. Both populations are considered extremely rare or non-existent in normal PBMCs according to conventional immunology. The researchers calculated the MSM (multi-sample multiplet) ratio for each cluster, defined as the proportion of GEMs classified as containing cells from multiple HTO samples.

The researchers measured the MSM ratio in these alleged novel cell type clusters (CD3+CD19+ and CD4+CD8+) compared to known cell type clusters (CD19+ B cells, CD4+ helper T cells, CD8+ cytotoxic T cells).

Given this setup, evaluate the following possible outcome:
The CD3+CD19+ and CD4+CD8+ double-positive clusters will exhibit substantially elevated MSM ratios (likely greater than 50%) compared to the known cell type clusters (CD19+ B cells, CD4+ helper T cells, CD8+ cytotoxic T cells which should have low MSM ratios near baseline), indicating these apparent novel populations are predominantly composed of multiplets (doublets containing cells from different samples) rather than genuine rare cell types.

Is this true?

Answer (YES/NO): YES